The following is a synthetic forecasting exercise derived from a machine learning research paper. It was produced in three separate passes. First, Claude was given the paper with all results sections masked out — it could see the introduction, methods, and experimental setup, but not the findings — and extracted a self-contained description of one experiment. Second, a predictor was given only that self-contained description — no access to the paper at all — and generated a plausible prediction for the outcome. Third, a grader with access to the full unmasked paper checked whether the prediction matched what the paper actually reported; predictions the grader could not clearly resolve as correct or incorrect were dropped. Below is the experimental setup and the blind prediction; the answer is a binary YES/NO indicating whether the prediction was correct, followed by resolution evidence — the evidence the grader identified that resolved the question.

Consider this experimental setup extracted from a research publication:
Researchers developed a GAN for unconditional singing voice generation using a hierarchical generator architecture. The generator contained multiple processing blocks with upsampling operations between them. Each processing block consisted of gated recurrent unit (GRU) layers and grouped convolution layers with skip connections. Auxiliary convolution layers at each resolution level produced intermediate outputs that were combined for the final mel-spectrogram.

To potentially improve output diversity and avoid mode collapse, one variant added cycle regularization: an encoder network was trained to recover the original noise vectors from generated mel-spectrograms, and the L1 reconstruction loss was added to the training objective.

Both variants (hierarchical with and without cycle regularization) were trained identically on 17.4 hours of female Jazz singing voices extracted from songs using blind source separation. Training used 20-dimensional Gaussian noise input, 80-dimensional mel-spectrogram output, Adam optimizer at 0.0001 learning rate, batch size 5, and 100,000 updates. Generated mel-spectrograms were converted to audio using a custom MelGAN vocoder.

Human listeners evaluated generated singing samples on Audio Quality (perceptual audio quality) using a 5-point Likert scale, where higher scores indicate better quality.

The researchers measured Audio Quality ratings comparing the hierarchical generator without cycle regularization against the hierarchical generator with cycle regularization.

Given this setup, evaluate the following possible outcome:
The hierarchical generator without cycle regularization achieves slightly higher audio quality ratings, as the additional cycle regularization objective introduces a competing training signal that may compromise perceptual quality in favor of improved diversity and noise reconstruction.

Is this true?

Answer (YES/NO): YES